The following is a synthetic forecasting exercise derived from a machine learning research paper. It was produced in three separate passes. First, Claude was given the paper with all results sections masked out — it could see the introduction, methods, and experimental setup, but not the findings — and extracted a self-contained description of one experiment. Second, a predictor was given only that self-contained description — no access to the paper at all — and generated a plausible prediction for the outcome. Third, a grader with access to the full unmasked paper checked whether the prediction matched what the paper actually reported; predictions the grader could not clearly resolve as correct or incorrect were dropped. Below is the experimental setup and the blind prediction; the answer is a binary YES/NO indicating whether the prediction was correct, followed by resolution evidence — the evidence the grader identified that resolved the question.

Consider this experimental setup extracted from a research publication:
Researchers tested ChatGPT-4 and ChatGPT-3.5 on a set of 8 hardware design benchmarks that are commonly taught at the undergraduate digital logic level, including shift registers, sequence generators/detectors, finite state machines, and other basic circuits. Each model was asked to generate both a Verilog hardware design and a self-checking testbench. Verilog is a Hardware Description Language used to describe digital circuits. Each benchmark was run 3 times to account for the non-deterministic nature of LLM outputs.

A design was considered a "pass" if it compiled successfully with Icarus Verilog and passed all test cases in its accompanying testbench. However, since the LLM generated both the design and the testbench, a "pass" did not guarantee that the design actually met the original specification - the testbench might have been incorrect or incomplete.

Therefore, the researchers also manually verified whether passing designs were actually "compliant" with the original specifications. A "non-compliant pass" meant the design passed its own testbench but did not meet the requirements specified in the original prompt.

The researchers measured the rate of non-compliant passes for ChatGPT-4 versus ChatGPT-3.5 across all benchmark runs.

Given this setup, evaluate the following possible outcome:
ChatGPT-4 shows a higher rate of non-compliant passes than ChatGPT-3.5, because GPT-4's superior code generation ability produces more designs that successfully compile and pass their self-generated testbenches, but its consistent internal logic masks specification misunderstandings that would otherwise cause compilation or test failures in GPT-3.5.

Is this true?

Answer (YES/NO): NO